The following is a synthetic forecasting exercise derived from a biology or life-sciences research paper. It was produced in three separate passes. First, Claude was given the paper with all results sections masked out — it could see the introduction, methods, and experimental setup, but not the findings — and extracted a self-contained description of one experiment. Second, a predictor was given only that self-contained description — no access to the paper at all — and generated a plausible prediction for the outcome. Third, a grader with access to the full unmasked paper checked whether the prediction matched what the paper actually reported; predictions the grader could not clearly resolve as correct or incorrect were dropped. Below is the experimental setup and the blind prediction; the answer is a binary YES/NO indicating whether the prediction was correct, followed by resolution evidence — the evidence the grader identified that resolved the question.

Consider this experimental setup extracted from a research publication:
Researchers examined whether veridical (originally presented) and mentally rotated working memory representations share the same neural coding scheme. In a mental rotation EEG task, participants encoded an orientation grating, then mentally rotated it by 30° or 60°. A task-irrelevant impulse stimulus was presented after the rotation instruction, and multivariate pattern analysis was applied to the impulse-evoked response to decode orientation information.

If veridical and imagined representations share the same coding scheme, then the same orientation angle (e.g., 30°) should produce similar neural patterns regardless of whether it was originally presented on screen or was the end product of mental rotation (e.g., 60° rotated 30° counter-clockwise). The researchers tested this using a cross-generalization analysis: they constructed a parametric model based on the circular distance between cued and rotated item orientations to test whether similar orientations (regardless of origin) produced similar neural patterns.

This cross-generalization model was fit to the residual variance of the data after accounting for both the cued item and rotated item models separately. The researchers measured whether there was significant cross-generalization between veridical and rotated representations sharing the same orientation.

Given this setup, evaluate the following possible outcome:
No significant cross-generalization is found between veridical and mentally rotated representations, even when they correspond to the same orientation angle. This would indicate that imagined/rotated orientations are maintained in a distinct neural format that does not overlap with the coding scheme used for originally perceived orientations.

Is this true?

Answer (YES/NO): YES